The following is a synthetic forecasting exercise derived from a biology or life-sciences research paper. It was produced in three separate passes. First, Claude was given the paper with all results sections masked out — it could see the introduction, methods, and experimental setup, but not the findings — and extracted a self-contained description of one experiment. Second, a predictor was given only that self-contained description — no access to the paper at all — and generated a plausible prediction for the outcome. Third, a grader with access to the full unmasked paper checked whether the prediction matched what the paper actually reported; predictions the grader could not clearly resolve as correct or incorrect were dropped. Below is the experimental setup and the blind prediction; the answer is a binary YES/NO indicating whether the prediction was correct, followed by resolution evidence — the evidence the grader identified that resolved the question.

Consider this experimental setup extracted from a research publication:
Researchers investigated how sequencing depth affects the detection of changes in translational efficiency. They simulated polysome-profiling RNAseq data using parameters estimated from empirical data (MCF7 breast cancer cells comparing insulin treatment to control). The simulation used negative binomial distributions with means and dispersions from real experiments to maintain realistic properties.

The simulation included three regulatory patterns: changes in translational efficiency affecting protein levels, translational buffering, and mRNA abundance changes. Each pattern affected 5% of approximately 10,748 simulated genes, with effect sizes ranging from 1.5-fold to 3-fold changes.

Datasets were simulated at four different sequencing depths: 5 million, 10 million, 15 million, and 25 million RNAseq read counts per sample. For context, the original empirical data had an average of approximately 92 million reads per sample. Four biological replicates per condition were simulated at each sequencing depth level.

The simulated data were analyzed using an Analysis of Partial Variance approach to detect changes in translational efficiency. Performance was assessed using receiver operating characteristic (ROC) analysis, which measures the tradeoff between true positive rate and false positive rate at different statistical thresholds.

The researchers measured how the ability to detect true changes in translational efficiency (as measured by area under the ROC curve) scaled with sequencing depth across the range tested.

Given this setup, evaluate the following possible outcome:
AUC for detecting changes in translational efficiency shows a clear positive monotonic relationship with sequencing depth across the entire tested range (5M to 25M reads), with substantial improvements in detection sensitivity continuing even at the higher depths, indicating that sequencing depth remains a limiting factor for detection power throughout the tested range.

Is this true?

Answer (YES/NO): NO